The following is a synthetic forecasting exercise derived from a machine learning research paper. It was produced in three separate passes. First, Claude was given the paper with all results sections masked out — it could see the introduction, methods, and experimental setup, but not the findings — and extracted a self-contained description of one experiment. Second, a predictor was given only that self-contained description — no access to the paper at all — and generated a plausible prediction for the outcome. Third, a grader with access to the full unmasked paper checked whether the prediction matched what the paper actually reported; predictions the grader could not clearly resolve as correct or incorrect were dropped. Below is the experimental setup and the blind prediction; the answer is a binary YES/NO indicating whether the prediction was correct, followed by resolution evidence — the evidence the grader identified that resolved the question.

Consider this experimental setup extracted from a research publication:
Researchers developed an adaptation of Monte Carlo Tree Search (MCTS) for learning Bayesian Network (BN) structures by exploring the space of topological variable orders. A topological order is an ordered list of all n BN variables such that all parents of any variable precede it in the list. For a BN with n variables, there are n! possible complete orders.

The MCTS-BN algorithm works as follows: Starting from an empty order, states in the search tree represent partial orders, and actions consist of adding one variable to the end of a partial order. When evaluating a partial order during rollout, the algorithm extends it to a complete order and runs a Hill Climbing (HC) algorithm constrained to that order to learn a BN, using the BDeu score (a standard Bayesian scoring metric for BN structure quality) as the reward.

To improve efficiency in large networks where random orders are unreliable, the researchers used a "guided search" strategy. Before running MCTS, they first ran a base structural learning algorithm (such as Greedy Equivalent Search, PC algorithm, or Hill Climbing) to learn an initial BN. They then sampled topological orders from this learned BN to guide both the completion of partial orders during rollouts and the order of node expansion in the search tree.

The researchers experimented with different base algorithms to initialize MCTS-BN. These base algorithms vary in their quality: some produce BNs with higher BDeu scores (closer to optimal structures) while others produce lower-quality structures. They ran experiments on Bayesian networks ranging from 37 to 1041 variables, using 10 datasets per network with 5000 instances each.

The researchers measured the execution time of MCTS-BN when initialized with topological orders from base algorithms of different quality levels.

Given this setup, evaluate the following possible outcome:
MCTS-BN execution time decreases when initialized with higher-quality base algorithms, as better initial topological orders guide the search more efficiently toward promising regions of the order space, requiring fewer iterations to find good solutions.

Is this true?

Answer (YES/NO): YES